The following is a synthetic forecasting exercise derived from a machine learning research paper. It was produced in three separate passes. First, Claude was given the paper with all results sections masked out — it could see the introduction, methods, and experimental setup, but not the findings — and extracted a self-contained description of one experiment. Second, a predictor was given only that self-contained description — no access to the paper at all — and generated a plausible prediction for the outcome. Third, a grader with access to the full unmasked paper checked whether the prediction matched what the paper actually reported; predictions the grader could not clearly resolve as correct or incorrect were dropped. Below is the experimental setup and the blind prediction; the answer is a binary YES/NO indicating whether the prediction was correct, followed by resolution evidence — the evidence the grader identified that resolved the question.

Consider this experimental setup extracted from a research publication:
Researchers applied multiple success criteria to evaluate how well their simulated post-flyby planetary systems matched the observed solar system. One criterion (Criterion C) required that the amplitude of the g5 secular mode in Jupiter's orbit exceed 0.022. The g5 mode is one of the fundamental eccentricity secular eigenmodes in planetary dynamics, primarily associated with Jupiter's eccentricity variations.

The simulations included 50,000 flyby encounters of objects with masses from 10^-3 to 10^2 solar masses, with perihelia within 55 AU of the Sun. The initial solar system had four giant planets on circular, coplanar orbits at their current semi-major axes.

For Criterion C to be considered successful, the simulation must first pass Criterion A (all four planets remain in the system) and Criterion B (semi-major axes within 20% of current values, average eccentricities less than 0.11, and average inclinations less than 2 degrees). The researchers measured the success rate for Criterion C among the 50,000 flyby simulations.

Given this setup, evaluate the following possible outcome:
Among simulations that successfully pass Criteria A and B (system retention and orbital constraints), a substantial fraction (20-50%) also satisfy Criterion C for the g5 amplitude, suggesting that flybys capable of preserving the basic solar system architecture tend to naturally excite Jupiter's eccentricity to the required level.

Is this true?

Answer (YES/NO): NO